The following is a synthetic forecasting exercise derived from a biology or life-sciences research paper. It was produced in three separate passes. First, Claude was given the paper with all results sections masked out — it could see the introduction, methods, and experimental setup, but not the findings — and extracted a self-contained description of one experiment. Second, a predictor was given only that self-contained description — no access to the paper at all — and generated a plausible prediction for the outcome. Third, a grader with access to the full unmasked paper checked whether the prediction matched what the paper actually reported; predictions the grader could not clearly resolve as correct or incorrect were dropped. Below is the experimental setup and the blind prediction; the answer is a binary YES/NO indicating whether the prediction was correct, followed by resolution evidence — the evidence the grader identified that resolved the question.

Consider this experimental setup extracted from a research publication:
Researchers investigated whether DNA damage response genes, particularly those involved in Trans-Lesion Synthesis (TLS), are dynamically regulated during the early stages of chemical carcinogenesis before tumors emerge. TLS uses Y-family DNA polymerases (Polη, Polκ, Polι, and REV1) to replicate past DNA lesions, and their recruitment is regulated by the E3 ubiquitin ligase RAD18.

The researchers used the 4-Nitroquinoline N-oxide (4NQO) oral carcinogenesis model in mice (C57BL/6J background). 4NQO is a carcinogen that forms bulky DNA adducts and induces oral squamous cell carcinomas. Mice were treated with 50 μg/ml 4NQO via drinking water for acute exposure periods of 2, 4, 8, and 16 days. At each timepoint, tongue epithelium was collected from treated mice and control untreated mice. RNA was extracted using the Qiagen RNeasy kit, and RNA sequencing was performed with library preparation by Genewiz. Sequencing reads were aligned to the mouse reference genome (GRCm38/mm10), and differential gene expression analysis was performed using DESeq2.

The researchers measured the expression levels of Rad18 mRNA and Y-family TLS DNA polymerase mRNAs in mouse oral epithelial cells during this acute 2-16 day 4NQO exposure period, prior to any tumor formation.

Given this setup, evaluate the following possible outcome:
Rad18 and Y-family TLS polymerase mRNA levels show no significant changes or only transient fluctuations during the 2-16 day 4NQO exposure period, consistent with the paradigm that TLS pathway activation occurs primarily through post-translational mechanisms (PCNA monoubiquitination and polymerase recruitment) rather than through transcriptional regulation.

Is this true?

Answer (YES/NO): NO